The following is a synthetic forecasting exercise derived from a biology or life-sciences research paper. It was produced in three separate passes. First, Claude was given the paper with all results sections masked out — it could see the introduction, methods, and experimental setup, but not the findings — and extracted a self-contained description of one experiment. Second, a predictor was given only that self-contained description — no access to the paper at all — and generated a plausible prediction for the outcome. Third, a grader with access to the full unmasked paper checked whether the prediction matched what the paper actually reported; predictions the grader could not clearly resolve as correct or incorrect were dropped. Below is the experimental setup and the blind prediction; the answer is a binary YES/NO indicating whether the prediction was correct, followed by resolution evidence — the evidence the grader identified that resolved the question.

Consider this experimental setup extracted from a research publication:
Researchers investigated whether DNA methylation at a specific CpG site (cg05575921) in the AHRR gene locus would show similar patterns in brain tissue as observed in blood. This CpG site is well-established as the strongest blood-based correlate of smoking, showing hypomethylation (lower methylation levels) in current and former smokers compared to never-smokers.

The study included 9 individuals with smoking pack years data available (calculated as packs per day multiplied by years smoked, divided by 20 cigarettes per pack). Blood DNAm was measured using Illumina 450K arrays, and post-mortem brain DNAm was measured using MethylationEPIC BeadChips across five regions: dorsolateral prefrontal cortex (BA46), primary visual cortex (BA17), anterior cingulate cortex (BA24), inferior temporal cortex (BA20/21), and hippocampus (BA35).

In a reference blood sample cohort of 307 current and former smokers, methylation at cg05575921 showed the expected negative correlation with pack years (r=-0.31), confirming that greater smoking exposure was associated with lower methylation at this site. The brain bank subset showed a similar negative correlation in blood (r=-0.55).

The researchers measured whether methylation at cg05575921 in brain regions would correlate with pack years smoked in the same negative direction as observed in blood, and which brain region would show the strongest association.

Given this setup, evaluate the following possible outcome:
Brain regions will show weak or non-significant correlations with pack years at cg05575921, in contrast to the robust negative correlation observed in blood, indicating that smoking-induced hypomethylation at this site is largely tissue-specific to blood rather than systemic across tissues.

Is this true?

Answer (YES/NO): NO